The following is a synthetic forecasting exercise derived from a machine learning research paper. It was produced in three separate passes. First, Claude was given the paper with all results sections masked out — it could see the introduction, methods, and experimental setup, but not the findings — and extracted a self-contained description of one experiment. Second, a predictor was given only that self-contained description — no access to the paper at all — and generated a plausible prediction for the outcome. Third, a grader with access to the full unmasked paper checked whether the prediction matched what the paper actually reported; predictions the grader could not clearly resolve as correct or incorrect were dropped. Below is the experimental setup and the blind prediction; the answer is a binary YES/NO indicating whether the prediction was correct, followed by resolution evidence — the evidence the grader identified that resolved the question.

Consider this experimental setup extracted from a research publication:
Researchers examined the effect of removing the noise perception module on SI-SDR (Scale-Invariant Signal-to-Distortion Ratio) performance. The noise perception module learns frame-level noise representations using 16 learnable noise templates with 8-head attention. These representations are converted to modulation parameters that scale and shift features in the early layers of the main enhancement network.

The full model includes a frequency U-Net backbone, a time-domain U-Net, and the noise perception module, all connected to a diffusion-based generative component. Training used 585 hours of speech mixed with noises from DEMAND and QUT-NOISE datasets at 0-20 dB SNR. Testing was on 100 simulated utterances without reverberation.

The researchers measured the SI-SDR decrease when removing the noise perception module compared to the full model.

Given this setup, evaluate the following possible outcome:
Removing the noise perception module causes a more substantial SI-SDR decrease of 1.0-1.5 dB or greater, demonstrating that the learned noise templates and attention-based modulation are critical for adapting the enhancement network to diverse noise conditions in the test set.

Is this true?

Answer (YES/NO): NO